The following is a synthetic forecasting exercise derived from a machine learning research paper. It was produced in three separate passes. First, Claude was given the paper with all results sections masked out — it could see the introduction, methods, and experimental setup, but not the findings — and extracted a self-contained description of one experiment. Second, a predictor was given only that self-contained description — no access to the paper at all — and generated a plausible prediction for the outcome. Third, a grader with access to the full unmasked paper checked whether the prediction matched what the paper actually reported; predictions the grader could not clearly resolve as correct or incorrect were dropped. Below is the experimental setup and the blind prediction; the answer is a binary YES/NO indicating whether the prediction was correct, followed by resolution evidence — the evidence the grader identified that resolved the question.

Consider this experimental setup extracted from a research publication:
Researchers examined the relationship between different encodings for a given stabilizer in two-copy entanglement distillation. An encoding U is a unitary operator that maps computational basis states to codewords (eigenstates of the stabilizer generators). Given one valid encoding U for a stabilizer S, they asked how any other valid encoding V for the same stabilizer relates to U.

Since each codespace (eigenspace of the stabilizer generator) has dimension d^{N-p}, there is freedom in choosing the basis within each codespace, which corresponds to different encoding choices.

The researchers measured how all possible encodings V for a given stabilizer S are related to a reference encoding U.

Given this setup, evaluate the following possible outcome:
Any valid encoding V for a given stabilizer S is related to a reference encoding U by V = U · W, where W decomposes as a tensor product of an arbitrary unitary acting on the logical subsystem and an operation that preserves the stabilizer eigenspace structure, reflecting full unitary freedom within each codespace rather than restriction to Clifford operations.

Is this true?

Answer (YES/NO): NO